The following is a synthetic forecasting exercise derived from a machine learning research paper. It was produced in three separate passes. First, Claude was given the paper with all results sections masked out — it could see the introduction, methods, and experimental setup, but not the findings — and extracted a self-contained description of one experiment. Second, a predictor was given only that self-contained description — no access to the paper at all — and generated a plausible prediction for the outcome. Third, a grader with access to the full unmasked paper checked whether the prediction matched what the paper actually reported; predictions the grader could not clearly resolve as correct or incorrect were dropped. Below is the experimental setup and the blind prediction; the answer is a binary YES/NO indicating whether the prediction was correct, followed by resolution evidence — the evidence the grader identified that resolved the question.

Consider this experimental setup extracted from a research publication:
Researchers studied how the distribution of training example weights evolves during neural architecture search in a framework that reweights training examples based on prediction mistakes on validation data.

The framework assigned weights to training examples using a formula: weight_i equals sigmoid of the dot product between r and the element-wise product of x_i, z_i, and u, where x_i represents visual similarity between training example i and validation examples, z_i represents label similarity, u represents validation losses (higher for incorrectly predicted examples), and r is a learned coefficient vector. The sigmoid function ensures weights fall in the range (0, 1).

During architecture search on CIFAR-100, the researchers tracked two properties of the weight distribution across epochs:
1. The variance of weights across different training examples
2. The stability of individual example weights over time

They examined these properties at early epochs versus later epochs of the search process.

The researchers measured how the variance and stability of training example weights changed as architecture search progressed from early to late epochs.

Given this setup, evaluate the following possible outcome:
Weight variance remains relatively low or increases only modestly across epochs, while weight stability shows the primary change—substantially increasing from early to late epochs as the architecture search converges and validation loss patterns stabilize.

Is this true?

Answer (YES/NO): NO